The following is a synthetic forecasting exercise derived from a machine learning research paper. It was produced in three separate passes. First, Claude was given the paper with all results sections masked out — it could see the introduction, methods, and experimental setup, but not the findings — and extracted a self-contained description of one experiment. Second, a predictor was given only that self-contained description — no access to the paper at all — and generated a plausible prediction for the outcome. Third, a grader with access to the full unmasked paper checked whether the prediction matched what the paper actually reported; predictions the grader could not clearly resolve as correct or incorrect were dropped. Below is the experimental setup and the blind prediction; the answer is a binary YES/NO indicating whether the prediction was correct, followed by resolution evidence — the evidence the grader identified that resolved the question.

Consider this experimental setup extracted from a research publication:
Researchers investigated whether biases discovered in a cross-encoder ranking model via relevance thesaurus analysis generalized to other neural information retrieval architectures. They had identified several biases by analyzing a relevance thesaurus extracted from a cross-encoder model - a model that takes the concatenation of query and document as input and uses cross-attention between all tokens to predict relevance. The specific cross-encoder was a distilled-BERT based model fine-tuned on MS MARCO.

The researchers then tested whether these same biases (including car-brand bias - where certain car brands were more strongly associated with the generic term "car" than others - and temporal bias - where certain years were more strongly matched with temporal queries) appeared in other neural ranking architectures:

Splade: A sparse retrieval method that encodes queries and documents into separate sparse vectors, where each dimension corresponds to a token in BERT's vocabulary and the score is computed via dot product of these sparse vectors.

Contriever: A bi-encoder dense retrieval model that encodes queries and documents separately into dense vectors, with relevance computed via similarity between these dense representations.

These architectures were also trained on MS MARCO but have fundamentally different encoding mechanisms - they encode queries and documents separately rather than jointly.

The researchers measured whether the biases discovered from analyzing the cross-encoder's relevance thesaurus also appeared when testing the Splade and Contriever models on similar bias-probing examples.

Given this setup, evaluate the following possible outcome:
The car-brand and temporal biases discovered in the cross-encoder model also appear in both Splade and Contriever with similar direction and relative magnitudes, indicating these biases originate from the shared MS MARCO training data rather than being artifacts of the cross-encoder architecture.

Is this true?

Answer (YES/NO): NO